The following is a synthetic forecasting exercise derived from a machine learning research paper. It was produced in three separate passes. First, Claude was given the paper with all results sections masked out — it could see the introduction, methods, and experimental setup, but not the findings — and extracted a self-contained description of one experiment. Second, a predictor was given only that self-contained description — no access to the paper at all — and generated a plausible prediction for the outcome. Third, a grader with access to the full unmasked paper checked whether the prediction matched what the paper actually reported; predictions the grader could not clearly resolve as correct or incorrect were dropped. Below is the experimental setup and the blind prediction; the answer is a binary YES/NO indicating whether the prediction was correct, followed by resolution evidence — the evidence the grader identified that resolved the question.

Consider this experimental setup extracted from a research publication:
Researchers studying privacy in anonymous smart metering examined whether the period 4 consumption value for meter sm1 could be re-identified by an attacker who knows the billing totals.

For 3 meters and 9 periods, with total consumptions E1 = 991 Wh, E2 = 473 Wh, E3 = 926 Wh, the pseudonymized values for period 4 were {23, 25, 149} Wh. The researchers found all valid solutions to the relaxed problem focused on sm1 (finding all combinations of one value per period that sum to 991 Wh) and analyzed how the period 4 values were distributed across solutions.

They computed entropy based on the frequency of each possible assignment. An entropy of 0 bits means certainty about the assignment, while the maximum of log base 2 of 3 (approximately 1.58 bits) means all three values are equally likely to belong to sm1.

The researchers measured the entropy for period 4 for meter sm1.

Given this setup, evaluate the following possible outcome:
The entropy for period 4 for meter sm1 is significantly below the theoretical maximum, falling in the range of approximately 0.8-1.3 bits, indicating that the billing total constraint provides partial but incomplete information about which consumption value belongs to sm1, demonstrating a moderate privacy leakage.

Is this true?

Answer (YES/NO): NO